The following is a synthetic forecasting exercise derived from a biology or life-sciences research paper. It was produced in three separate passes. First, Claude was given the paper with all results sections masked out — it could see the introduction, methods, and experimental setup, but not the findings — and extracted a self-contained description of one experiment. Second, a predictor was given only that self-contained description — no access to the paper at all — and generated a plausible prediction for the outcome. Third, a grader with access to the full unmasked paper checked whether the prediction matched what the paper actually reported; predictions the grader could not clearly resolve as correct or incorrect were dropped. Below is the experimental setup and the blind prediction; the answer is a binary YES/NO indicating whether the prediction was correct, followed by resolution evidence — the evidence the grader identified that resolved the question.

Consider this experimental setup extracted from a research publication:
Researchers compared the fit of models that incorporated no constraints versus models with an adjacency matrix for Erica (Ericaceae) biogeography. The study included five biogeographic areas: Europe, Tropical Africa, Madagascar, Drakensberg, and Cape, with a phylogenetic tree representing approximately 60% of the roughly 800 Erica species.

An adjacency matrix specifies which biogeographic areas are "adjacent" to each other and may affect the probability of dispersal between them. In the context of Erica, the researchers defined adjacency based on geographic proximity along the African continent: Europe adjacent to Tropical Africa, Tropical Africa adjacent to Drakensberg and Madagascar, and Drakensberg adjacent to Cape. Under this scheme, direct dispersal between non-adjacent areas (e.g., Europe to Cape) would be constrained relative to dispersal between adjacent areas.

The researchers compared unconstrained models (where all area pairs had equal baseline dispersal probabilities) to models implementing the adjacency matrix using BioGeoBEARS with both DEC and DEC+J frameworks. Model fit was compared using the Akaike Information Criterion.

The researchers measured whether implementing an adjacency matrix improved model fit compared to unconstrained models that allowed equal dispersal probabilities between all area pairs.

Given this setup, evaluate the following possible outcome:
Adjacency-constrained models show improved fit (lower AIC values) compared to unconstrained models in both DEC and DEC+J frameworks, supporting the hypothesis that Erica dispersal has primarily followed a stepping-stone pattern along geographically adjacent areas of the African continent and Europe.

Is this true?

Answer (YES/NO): NO